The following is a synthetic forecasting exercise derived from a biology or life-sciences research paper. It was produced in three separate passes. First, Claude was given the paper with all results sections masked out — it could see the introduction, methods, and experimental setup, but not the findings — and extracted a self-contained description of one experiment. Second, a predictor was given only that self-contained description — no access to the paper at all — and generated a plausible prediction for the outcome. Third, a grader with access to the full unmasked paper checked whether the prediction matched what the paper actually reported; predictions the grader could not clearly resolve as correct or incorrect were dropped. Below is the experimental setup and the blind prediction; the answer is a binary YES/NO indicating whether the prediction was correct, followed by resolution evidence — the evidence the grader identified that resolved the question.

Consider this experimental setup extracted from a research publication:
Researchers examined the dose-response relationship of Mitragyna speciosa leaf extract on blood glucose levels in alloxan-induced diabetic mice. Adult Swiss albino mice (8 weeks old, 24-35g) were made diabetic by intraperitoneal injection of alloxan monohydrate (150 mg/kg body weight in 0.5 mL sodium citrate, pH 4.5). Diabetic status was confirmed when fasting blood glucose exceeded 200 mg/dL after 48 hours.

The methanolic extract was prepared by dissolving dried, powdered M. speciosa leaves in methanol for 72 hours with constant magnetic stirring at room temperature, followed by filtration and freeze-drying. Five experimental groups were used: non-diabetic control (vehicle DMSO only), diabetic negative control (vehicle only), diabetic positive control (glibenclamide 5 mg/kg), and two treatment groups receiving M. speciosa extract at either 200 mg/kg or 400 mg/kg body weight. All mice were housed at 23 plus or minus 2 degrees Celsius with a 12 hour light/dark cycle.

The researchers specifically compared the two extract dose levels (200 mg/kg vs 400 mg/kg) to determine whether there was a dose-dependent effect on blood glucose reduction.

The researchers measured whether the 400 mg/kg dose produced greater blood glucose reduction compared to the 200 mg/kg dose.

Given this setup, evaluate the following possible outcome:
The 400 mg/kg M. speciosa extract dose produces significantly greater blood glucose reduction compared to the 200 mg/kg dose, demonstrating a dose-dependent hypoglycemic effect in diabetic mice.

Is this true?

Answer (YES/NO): NO